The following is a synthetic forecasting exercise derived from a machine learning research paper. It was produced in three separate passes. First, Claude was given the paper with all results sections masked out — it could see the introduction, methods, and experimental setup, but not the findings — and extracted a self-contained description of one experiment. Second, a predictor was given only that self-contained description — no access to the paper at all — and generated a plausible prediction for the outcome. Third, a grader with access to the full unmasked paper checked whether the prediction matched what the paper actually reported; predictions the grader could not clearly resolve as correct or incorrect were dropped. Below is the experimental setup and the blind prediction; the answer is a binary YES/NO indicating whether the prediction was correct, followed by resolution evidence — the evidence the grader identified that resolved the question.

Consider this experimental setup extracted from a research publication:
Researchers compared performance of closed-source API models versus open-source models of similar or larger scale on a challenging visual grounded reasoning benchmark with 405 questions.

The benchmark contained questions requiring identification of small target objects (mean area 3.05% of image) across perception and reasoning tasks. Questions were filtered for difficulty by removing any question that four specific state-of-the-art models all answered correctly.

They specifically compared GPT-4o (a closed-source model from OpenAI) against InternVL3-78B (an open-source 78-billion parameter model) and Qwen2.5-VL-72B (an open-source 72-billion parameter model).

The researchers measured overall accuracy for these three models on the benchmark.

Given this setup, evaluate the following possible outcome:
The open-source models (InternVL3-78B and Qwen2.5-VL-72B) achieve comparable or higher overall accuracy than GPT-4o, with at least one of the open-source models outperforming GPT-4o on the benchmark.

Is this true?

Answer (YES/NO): NO